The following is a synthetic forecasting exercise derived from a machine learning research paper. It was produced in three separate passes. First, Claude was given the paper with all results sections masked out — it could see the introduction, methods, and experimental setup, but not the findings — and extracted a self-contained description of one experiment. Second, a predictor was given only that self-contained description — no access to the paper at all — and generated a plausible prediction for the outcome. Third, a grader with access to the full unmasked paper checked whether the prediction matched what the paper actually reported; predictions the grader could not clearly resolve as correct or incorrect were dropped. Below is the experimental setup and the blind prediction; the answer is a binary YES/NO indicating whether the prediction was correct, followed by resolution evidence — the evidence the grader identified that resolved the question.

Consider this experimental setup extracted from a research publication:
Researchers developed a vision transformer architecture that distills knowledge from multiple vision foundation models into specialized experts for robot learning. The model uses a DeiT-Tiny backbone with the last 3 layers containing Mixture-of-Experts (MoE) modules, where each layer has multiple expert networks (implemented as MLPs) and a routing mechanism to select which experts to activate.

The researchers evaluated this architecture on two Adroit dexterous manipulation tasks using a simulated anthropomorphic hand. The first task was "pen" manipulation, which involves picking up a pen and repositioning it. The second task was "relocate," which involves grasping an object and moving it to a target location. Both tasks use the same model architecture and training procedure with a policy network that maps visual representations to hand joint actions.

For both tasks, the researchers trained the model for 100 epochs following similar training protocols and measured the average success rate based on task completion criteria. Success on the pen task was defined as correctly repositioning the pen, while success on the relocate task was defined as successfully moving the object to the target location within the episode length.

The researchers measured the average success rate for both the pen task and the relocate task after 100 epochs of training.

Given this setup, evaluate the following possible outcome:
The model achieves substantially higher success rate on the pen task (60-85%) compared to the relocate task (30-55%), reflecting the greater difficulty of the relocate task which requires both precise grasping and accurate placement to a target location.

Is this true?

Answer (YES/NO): YES